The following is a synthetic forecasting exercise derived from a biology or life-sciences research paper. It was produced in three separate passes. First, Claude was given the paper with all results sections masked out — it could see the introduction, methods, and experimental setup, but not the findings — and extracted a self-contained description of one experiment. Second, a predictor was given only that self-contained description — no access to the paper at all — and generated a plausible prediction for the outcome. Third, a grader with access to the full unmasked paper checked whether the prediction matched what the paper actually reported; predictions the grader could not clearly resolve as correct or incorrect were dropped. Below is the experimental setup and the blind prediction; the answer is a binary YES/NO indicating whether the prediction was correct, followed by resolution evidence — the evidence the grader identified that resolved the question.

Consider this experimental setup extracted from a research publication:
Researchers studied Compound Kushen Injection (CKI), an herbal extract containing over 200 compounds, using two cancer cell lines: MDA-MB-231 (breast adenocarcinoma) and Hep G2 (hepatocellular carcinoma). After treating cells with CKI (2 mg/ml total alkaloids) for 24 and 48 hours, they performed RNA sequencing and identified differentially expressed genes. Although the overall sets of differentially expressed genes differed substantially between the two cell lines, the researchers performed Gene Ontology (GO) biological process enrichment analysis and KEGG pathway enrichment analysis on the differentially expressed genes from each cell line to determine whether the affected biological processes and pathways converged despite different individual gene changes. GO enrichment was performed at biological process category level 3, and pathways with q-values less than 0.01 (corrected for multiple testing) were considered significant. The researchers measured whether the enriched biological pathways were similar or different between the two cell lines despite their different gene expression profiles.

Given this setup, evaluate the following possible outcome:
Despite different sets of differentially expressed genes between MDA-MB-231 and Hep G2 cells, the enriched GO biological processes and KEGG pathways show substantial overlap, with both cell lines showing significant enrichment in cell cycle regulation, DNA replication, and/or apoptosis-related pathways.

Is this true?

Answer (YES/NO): YES